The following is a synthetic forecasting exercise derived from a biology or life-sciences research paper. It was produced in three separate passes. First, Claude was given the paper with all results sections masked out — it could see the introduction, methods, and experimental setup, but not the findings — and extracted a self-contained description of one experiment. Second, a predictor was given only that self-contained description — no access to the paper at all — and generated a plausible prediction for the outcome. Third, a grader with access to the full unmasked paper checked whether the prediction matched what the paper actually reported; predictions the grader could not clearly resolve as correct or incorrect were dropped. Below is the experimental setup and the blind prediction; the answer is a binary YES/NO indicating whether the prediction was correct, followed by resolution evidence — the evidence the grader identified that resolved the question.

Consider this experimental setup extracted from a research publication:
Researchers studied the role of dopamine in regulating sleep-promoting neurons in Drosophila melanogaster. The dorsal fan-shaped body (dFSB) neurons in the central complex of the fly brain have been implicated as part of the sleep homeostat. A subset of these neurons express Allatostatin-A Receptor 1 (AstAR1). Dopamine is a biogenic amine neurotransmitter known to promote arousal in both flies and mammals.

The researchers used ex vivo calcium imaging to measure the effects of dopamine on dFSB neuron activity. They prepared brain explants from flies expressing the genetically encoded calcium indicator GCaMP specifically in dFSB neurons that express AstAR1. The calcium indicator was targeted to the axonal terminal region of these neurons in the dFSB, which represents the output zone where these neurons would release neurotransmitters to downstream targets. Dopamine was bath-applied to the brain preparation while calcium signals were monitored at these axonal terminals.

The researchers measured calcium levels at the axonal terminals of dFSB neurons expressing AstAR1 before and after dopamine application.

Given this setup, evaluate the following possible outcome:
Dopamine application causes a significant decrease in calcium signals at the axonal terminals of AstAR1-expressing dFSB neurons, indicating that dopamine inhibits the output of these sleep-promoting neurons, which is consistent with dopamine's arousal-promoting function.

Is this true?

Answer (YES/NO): YES